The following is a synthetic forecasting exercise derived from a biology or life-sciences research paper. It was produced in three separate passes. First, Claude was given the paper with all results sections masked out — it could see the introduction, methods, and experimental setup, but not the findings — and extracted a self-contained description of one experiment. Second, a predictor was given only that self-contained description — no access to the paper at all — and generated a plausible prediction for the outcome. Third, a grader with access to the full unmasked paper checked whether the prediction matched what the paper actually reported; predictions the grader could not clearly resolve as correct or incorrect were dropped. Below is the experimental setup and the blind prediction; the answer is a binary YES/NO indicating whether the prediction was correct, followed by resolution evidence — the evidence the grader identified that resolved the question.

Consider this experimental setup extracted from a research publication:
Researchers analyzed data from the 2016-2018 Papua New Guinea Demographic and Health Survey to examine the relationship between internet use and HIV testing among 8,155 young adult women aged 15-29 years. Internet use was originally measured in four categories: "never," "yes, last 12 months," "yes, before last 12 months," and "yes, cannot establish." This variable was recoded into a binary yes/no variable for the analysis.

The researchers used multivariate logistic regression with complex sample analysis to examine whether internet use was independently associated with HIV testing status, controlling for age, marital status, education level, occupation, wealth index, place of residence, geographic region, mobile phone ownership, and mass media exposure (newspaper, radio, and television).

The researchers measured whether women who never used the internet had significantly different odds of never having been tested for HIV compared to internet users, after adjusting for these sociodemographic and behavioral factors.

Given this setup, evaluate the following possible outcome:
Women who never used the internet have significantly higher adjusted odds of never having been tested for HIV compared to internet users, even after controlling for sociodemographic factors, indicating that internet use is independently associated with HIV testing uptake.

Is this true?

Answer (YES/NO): NO